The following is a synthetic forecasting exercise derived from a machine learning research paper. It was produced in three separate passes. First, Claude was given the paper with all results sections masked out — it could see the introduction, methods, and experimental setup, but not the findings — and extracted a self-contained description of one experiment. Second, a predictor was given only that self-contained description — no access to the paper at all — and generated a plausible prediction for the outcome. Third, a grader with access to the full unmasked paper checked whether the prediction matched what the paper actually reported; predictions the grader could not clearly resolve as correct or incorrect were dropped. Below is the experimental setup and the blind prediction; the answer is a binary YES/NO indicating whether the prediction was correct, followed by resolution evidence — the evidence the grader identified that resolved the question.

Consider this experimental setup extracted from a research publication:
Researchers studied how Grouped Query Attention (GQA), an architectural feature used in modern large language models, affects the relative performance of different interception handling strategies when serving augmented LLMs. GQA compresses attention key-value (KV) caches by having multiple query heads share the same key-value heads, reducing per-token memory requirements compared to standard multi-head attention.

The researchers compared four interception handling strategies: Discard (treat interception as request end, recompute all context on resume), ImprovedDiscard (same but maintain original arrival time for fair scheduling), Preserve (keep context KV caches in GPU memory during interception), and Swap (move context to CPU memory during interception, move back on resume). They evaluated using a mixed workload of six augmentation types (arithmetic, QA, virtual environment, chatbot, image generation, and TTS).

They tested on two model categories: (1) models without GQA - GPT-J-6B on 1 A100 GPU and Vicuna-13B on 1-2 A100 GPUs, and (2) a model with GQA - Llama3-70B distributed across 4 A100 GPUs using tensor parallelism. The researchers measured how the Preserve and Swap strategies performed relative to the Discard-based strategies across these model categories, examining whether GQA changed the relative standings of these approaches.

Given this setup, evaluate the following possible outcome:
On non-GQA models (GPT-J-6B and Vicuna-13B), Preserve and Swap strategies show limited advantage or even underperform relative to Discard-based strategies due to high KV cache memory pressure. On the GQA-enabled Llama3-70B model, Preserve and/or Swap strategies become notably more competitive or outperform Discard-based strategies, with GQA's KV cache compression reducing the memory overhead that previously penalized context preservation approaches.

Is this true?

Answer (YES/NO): NO